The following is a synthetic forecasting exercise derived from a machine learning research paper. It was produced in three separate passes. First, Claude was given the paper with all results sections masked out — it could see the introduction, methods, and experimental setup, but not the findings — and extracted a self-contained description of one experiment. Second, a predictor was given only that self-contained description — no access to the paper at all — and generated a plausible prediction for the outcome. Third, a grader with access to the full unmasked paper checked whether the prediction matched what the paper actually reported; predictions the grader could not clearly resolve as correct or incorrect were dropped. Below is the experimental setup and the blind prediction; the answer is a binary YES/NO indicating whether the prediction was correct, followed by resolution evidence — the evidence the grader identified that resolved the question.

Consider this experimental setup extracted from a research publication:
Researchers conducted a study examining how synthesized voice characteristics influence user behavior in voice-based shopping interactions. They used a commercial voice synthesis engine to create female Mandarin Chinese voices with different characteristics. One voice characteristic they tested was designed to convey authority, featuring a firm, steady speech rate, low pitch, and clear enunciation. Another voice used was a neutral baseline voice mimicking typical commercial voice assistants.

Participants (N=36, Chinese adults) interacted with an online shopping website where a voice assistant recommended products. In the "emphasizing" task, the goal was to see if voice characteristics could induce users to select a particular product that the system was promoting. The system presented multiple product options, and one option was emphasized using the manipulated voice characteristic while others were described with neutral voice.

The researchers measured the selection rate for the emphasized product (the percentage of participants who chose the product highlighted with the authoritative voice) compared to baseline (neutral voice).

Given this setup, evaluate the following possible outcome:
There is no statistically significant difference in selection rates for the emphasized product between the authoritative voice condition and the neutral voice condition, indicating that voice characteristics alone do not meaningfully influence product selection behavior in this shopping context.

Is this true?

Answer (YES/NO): NO